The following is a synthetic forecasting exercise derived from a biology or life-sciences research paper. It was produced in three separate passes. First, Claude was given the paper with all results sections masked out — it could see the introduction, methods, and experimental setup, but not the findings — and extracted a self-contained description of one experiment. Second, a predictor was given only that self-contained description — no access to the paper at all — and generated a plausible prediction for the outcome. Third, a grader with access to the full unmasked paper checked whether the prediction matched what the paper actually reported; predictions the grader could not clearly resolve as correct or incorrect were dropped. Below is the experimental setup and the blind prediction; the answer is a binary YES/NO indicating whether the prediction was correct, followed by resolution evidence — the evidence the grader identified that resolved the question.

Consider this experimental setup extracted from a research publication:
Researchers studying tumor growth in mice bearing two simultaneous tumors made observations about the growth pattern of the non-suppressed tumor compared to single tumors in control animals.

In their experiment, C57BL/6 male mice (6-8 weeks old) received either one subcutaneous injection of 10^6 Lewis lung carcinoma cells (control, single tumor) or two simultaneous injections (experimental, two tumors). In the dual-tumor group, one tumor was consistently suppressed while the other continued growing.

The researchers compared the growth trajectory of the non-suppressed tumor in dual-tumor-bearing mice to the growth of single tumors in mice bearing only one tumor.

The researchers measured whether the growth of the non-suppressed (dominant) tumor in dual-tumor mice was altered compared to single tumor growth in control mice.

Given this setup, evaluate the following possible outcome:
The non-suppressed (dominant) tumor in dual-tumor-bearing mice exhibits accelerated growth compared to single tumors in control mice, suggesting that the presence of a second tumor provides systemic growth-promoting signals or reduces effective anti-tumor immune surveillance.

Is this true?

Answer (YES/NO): NO